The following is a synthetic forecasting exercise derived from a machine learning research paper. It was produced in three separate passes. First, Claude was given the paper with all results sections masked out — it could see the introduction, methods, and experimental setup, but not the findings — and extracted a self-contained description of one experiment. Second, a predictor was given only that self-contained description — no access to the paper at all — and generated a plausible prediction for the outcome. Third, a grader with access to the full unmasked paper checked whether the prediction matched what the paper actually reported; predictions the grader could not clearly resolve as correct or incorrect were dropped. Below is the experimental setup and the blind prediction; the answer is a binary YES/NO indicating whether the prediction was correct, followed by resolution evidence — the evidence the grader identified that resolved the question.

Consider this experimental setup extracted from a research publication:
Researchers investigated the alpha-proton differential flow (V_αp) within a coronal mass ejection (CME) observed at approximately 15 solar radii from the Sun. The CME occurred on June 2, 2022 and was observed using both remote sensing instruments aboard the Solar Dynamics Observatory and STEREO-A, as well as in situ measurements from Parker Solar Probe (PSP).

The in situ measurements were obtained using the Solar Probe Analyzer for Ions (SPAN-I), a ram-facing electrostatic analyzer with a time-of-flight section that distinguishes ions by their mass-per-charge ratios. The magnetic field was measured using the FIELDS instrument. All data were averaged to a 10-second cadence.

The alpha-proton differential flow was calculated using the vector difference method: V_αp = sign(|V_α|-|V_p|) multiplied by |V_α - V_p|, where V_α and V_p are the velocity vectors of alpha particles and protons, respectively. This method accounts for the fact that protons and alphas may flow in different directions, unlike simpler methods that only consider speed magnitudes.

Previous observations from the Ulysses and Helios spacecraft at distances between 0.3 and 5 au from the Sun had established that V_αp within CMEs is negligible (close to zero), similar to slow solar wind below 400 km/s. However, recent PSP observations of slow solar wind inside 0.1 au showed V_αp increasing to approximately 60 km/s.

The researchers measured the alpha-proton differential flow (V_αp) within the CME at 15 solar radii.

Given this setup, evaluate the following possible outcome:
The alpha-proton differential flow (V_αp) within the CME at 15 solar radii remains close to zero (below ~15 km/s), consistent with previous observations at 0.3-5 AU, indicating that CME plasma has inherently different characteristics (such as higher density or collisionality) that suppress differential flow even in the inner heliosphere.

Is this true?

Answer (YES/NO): NO